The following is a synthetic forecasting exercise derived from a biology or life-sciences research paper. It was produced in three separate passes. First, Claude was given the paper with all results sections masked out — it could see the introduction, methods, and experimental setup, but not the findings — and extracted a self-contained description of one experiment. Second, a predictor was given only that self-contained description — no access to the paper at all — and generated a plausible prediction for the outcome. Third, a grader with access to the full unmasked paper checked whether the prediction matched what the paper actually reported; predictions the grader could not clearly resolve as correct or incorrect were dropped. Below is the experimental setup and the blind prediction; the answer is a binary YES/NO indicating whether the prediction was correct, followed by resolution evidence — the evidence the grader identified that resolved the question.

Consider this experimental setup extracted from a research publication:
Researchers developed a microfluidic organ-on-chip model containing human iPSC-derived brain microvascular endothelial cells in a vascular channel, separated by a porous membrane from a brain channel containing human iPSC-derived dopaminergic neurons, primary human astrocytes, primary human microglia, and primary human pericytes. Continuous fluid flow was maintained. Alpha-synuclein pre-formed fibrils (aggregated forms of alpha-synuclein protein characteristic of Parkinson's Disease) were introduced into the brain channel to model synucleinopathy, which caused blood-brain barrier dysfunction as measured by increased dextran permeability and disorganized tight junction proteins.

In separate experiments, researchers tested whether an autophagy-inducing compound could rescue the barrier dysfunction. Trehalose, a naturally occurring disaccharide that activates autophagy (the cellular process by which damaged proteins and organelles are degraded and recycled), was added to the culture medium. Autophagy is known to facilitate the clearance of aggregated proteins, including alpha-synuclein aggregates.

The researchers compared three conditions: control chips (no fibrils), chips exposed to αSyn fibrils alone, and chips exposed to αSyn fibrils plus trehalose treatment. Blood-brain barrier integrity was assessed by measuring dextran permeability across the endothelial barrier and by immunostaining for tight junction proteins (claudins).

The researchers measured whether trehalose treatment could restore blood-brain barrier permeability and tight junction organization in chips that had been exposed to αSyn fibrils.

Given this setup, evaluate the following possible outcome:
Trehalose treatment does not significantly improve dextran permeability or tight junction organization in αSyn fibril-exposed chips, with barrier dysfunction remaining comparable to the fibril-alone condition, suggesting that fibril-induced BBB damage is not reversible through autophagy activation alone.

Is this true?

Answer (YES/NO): NO